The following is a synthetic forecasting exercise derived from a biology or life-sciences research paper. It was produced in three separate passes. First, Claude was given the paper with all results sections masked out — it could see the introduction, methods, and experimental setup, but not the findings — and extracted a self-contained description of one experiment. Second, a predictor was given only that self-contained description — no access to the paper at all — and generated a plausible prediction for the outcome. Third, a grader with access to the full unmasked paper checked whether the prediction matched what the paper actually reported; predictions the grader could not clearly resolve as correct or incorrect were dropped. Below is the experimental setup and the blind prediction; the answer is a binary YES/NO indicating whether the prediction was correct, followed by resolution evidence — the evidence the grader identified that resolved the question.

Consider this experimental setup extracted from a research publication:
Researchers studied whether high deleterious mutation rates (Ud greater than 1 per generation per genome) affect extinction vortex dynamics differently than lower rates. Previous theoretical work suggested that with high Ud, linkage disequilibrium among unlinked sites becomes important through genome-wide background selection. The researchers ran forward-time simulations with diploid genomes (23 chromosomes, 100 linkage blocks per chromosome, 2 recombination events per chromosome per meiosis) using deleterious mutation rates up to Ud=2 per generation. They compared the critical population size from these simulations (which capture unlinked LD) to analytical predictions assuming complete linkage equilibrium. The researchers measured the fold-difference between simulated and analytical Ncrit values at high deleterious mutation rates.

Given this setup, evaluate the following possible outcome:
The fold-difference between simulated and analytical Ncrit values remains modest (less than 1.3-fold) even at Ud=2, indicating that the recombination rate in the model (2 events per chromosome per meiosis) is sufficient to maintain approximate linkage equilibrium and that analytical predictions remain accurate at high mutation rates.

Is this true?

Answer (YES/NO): NO